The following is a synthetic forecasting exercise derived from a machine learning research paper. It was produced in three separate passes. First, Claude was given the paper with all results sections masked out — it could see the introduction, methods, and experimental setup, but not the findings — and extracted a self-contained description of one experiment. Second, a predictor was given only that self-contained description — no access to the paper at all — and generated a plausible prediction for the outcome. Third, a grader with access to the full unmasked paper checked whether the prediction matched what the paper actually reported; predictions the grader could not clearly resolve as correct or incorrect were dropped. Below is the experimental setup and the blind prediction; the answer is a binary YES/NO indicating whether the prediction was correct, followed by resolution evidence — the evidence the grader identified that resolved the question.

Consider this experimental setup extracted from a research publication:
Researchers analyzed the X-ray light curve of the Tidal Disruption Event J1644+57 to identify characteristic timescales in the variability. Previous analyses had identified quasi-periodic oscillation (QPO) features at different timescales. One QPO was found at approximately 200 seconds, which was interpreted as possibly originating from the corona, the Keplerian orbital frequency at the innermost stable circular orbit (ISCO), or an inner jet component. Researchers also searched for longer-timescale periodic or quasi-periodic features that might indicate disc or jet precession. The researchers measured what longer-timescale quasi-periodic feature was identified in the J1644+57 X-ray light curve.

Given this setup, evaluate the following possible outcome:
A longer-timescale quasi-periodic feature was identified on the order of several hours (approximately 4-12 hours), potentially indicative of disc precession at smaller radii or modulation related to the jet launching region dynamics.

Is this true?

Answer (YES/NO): NO